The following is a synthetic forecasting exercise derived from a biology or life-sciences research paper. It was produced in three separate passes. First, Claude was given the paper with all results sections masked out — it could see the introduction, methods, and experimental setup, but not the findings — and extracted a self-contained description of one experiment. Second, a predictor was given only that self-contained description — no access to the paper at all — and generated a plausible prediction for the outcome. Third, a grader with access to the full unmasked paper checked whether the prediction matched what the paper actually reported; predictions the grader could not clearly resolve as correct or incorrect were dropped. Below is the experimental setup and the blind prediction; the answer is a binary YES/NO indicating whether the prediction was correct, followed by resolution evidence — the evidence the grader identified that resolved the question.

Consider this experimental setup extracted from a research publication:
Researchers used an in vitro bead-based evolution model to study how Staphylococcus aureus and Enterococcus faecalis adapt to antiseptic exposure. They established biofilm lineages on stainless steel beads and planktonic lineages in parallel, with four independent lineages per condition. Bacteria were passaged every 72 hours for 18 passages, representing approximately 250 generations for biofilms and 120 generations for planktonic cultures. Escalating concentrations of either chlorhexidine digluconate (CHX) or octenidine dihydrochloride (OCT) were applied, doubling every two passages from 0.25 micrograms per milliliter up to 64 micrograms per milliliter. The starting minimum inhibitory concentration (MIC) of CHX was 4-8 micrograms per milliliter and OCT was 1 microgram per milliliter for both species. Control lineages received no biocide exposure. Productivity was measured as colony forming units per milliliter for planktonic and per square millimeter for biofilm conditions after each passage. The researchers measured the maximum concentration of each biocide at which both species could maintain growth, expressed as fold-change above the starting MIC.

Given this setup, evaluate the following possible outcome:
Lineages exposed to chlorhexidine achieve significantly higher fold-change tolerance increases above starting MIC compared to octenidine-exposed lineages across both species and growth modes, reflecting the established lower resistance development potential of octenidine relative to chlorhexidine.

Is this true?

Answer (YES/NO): YES